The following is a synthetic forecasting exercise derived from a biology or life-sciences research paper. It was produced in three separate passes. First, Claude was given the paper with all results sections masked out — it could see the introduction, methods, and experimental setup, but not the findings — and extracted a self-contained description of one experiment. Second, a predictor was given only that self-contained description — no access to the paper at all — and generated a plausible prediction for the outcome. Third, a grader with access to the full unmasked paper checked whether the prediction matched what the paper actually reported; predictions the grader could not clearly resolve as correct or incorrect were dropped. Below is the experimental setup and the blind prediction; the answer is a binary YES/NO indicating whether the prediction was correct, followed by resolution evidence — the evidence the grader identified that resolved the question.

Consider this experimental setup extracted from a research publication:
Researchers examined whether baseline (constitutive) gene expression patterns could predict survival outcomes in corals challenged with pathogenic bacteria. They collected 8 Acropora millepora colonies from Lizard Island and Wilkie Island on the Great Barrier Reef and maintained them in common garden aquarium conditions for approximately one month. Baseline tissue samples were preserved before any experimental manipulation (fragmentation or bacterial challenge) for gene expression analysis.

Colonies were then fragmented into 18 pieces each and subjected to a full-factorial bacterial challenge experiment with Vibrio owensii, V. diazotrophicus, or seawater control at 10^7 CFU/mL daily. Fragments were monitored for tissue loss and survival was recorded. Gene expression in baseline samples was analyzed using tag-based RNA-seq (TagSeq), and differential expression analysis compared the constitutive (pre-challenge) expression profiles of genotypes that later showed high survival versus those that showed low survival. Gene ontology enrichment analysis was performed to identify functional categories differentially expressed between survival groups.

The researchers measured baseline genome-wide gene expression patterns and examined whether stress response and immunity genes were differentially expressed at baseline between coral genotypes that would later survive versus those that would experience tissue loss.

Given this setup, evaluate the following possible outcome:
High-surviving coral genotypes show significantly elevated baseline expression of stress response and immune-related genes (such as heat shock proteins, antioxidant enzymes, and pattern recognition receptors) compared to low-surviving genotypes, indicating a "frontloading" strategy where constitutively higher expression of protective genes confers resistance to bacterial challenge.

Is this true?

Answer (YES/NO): NO